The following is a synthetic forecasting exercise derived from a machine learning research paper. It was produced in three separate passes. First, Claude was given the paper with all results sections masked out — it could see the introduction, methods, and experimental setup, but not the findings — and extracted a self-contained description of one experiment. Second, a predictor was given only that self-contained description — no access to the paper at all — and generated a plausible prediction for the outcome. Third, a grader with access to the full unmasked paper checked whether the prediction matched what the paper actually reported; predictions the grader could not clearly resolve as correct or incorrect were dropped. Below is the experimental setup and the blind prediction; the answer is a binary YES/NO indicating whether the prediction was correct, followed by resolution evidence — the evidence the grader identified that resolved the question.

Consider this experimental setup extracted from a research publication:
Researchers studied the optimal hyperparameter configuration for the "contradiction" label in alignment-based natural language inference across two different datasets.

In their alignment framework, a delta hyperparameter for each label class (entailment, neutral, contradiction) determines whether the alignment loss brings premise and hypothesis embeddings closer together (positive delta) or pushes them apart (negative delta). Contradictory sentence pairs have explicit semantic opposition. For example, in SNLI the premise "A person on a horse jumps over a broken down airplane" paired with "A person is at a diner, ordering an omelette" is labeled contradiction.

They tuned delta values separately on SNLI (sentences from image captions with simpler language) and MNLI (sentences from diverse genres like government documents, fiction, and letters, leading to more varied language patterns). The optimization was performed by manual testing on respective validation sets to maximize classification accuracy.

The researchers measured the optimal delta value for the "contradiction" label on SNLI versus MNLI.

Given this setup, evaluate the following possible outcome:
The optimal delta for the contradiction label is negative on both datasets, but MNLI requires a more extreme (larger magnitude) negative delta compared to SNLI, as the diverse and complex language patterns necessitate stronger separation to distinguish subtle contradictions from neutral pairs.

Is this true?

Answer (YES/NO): NO